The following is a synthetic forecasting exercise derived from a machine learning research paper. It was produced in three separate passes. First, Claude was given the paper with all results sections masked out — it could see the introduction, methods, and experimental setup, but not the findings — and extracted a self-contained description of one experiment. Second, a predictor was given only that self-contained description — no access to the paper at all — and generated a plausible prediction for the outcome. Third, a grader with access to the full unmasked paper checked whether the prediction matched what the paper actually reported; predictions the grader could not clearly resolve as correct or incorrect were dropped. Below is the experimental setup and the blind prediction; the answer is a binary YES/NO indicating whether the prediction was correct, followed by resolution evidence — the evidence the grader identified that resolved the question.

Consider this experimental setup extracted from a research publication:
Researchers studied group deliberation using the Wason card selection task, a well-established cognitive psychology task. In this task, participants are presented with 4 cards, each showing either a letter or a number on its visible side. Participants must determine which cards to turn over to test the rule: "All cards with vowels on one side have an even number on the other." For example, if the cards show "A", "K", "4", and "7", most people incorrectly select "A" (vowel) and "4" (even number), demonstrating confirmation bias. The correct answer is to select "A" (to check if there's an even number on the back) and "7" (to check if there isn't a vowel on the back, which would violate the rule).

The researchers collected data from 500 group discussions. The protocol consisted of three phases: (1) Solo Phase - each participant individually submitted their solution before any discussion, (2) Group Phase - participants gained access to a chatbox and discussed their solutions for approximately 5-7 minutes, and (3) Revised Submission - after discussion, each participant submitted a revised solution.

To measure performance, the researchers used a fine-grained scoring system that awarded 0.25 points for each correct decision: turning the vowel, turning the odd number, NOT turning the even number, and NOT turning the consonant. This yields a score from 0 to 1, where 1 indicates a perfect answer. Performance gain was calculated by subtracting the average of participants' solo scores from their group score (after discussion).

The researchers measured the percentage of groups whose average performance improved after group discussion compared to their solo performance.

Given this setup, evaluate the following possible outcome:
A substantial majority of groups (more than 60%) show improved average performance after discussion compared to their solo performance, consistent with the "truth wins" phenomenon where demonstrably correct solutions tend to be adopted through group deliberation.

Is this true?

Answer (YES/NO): YES